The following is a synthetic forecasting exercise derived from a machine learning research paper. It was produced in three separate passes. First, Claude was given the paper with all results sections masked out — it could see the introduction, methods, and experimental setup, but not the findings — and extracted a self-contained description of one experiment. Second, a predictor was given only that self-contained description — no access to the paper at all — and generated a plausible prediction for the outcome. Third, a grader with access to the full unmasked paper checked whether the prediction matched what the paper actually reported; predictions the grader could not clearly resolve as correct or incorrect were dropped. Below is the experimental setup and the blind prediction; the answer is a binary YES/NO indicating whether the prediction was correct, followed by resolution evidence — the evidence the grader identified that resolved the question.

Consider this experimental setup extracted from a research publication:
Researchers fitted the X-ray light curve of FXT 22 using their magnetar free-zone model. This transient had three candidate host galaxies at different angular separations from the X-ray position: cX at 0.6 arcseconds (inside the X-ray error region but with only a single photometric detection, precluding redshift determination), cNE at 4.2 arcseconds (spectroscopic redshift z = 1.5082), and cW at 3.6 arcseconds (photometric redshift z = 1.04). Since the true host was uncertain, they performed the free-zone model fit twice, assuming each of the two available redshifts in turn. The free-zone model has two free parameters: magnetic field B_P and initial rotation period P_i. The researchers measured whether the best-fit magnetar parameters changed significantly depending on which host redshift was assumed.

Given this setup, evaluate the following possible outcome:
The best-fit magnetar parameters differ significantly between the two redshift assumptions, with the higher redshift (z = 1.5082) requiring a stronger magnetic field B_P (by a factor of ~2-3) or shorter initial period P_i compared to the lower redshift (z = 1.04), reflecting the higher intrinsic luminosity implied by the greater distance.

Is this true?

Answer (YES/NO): NO